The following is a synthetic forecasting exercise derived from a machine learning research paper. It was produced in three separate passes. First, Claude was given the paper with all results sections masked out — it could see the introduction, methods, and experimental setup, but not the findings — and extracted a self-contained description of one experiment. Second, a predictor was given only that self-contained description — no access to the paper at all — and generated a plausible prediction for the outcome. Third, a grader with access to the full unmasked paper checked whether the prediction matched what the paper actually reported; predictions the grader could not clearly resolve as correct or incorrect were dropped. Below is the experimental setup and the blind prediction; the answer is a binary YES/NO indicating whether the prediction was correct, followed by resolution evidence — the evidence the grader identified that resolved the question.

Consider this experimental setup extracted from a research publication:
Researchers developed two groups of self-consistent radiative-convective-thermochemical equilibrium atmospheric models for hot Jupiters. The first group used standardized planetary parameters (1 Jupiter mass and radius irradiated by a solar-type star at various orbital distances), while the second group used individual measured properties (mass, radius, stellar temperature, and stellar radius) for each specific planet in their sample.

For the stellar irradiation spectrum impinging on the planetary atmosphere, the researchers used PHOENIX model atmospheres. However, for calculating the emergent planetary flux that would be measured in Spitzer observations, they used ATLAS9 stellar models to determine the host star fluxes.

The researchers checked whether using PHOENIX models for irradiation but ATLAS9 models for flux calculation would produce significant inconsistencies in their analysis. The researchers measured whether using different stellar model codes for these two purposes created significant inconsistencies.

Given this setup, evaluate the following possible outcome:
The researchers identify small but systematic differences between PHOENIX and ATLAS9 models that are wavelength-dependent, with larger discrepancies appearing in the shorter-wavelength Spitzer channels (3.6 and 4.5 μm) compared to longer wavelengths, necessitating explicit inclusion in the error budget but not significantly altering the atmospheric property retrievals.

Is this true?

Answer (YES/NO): NO